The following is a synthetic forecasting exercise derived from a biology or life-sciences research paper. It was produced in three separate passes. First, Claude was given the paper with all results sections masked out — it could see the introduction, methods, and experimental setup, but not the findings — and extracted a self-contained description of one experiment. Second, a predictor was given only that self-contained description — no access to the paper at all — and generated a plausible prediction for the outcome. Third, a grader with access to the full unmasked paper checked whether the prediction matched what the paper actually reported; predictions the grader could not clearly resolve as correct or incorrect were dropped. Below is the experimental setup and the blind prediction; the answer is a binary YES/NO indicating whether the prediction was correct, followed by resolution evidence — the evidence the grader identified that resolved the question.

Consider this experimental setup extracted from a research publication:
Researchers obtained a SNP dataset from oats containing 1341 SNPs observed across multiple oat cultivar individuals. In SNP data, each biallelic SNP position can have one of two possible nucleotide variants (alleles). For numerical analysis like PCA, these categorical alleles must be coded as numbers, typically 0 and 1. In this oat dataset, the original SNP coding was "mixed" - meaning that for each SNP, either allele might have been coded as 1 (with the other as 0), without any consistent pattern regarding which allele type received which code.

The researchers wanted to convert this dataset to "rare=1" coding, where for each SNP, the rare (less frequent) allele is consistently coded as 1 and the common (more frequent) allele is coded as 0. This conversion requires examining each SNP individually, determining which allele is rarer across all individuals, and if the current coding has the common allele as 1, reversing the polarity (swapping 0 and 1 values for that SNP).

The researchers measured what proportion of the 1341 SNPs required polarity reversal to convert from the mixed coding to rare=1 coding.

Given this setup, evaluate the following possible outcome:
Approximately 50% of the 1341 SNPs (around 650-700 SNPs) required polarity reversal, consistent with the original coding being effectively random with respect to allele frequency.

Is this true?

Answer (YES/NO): NO